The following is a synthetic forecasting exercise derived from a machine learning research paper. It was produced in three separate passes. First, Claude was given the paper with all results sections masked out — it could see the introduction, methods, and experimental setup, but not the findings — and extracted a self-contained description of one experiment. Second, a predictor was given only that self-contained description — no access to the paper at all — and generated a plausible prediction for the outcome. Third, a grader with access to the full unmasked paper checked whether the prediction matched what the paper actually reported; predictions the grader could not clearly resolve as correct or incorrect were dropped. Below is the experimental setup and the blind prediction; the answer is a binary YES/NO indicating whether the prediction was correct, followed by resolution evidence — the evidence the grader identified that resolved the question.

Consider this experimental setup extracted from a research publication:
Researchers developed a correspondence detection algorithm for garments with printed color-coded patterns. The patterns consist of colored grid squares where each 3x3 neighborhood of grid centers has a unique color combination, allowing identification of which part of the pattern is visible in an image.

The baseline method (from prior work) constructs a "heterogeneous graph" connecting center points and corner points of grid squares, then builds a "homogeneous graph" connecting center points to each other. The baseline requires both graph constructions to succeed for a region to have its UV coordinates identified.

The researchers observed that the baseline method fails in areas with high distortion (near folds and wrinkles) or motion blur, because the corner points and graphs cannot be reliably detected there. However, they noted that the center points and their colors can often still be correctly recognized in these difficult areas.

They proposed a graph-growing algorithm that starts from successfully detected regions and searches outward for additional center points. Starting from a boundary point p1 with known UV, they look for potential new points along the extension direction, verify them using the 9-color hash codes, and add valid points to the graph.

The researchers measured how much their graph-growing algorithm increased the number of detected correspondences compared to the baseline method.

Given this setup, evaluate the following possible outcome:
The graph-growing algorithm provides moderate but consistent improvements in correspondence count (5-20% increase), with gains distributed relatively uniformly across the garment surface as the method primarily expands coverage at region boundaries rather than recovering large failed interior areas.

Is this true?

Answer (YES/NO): NO